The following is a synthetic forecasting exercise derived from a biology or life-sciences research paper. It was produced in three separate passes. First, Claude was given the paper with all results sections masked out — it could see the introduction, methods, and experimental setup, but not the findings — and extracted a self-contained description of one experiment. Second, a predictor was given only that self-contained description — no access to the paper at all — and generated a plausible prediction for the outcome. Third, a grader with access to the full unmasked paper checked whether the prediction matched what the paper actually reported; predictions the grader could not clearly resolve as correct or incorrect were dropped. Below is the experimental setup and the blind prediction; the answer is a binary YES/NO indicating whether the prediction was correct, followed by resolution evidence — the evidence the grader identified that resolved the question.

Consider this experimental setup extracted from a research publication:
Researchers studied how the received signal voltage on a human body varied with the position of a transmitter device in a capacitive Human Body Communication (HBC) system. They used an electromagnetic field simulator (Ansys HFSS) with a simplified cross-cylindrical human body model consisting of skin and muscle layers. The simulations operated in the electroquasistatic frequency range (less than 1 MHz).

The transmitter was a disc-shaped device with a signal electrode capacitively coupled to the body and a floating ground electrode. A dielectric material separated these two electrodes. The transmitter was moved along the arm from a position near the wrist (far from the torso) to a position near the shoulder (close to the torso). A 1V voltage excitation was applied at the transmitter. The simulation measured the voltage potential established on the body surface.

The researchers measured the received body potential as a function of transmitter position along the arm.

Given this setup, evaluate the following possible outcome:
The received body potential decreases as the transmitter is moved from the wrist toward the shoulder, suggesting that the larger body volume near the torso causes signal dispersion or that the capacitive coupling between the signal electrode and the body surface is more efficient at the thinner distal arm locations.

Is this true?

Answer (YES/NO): YES